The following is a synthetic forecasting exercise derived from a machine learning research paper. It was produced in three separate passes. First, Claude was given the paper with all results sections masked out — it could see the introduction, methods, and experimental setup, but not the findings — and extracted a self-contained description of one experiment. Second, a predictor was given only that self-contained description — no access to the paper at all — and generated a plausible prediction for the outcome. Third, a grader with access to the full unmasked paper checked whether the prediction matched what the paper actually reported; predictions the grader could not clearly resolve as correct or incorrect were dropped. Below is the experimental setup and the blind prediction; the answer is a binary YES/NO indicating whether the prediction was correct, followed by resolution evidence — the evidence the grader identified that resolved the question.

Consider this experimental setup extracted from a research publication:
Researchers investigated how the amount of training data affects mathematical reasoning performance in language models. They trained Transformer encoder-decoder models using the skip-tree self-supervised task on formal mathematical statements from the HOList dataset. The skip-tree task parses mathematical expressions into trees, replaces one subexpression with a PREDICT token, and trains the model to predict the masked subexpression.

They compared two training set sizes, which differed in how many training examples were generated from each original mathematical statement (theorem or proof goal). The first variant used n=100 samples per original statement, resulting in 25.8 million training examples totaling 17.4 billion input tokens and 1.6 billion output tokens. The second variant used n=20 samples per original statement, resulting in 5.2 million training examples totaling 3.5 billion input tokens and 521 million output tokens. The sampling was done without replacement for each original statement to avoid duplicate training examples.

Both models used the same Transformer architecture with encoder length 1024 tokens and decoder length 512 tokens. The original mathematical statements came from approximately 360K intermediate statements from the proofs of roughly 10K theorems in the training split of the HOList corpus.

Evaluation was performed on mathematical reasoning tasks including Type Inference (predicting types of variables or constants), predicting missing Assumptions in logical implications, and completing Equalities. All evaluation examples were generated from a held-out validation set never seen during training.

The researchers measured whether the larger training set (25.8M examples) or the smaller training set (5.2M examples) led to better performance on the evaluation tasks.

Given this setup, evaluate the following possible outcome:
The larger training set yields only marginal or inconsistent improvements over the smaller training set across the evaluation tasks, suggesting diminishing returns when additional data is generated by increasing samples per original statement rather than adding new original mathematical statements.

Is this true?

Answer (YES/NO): NO